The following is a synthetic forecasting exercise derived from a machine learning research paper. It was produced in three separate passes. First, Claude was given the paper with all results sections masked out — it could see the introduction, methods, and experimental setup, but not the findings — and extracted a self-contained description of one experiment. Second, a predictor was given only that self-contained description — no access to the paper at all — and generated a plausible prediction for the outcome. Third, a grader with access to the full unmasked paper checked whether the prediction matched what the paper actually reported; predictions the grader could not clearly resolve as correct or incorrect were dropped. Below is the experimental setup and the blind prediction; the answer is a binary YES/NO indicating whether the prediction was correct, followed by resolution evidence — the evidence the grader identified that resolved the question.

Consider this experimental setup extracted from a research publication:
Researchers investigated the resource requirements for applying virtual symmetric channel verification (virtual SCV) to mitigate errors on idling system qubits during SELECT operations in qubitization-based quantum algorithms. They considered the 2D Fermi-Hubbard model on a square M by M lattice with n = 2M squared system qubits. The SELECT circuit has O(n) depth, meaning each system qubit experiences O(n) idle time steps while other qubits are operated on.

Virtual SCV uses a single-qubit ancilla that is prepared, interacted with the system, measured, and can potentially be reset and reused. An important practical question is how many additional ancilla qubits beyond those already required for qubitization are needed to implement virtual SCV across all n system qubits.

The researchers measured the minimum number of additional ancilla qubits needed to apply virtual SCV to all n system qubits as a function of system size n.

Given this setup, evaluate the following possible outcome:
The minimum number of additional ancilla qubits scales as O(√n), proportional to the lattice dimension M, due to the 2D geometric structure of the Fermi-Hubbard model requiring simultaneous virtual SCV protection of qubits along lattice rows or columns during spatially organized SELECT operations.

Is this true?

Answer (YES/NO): NO